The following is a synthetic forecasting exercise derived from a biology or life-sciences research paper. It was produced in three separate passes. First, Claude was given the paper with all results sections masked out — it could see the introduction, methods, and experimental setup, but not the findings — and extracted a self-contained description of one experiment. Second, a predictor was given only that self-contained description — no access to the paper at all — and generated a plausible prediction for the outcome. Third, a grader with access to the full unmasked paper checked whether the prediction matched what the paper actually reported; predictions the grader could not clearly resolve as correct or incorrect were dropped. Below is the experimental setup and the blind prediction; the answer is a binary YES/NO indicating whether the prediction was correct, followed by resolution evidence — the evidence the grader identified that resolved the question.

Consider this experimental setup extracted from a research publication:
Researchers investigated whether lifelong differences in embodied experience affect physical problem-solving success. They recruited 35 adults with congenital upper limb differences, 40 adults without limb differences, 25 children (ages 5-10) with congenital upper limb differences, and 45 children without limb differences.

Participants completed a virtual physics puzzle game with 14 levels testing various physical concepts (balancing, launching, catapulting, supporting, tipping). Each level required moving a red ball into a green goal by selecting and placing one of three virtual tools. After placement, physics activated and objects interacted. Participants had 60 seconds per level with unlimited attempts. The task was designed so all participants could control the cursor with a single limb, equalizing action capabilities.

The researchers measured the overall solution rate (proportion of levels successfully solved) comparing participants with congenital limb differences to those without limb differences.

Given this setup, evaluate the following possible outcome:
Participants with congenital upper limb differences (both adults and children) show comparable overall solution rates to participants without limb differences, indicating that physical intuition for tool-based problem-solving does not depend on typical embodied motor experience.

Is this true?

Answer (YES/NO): YES